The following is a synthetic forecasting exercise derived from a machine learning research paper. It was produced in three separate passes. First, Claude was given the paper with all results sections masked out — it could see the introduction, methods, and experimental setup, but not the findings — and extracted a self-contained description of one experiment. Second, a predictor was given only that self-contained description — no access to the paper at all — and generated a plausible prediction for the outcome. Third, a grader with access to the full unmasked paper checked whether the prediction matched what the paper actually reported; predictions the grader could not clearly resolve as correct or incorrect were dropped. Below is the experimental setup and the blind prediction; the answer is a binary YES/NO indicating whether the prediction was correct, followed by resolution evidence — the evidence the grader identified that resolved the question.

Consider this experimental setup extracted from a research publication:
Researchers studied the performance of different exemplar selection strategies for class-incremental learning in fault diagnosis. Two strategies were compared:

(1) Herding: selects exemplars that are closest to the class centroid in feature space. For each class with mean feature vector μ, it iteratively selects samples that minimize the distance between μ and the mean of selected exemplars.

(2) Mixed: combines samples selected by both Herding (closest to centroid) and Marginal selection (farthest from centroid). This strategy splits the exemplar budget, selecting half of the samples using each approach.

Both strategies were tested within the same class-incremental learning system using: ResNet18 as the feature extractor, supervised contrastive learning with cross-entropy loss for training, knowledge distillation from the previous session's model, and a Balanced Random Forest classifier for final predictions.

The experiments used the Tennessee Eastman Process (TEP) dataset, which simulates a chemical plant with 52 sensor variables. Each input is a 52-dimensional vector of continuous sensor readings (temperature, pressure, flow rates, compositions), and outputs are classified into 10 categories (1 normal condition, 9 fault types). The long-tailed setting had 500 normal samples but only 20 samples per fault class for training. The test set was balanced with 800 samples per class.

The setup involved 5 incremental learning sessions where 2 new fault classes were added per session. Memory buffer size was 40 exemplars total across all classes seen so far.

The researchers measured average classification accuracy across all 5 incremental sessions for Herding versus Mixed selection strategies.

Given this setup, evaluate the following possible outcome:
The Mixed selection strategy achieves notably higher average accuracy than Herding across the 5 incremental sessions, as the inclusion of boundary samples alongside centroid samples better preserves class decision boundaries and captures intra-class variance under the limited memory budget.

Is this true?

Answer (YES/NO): NO